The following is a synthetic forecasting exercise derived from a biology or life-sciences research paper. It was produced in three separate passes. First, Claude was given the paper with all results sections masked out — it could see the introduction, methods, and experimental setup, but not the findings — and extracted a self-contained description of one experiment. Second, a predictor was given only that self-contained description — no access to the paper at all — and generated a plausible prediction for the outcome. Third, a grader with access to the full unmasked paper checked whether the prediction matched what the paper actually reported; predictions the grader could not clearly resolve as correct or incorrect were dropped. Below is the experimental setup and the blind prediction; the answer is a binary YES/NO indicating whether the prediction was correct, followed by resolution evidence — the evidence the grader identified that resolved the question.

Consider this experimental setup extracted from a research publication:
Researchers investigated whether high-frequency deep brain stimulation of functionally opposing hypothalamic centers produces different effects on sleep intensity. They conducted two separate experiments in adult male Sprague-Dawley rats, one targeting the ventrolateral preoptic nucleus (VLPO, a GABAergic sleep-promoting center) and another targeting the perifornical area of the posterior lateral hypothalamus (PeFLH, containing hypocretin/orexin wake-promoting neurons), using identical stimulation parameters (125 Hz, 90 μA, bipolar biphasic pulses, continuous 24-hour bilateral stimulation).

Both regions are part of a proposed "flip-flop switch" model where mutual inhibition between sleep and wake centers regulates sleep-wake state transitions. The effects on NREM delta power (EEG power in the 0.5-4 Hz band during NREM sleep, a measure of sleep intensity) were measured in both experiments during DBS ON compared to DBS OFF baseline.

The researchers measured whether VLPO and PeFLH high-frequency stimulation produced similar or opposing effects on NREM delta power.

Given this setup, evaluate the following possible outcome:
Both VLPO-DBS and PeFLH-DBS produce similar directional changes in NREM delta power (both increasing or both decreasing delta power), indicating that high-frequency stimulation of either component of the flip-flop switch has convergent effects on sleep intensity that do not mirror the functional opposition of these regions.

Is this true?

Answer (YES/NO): NO